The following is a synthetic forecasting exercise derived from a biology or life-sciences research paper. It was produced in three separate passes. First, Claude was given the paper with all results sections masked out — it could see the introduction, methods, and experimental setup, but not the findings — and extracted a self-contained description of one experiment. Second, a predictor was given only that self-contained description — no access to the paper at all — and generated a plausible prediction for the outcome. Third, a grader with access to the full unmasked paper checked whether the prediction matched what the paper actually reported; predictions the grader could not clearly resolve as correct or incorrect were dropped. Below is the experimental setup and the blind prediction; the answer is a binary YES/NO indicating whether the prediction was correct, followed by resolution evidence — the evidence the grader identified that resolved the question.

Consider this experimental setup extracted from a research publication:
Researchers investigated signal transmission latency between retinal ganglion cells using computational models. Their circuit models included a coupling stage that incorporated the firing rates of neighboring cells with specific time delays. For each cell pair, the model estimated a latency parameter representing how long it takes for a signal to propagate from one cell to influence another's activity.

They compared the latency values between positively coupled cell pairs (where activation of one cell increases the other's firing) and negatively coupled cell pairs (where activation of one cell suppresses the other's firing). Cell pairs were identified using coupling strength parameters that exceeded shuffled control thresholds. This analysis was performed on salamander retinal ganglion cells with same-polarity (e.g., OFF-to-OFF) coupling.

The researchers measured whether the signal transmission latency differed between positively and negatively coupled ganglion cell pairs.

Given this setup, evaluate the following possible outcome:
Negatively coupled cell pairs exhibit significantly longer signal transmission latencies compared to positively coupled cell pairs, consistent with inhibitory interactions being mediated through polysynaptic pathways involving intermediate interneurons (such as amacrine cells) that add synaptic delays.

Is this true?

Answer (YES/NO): YES